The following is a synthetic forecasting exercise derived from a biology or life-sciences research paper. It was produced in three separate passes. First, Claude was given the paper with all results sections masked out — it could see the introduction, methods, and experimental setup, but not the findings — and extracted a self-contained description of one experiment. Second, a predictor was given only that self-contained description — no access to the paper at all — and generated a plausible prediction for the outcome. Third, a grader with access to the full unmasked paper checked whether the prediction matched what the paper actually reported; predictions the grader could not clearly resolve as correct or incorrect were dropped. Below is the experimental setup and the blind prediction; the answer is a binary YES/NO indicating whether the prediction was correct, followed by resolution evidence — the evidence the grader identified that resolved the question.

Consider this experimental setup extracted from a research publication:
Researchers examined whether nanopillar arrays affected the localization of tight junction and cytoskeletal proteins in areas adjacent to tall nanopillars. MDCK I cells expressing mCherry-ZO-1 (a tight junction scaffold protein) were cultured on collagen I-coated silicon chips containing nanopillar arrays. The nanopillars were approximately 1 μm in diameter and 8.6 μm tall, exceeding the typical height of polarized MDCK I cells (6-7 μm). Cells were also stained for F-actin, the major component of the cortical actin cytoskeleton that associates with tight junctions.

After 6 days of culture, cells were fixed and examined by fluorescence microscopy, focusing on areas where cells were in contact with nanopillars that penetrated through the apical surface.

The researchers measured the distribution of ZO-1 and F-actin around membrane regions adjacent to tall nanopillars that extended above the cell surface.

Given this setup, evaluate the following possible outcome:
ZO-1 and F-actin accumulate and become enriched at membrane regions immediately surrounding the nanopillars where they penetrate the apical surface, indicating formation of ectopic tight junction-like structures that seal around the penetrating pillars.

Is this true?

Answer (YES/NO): NO